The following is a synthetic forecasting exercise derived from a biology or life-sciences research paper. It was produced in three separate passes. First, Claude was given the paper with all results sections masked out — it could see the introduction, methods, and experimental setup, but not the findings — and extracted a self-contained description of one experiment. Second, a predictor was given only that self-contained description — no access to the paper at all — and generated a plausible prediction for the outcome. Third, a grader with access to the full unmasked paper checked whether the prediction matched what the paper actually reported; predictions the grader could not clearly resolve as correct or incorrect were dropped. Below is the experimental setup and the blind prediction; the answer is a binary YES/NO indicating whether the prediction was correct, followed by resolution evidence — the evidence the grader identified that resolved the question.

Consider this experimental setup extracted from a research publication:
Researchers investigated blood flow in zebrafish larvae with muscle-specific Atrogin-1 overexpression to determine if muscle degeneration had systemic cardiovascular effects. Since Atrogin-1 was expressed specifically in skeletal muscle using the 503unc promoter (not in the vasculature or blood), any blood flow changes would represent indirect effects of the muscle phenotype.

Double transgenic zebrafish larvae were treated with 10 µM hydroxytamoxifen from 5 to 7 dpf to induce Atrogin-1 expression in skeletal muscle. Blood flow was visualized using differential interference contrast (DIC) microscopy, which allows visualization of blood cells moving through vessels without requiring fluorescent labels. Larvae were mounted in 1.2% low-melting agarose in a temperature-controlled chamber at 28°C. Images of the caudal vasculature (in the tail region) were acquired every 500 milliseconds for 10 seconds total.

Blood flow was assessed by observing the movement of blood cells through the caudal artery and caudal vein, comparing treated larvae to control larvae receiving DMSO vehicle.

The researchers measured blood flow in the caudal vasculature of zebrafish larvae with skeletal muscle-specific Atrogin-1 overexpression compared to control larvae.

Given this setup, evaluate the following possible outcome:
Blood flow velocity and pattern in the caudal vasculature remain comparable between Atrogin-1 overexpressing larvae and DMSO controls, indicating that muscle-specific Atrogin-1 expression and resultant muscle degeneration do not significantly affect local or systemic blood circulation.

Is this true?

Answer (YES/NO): YES